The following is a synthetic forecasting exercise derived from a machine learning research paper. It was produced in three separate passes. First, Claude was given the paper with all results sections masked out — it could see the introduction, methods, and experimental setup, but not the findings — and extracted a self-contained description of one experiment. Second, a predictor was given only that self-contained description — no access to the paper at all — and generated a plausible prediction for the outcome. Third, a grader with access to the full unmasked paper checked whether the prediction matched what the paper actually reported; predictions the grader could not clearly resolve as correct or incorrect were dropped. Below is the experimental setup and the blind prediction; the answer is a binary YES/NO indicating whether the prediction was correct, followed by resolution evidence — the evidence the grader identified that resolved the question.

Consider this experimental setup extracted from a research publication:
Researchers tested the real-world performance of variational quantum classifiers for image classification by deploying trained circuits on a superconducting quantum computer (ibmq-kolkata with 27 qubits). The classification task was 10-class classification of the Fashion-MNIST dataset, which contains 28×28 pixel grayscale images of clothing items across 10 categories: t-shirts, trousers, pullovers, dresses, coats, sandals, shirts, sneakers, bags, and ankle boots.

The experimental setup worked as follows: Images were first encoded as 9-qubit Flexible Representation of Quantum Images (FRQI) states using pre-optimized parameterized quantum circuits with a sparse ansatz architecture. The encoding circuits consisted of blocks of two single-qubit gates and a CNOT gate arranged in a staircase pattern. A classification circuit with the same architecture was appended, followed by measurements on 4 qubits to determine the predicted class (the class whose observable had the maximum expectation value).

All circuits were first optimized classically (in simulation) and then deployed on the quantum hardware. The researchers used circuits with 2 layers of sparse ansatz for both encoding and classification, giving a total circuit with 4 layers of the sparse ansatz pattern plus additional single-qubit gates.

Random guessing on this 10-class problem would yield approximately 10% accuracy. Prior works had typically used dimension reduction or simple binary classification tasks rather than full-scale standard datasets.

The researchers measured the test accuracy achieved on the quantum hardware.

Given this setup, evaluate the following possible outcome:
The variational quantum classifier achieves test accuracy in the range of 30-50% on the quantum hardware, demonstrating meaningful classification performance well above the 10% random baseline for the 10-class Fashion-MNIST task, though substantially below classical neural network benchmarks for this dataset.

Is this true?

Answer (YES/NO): YES